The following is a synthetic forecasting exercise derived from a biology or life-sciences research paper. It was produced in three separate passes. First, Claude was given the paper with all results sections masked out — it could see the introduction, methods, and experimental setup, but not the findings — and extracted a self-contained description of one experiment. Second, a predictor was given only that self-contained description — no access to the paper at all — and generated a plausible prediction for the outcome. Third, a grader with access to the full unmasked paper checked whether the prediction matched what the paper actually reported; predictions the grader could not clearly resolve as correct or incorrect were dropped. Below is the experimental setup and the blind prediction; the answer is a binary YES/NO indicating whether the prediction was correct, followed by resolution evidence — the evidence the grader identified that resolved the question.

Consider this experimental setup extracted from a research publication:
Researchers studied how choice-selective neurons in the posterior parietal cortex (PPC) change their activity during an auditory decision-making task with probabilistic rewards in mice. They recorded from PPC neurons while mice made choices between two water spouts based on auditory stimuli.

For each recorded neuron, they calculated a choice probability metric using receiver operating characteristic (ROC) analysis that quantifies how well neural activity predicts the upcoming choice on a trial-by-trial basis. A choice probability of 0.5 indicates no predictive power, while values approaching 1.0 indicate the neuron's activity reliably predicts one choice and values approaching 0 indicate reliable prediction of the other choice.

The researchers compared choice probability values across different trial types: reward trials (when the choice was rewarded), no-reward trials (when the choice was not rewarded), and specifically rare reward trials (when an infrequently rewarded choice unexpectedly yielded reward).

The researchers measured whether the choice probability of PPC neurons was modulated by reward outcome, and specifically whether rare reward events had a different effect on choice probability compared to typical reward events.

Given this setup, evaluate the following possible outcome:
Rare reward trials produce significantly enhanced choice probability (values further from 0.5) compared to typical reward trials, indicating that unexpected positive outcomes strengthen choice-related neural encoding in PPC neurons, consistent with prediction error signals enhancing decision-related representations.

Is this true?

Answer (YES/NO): NO